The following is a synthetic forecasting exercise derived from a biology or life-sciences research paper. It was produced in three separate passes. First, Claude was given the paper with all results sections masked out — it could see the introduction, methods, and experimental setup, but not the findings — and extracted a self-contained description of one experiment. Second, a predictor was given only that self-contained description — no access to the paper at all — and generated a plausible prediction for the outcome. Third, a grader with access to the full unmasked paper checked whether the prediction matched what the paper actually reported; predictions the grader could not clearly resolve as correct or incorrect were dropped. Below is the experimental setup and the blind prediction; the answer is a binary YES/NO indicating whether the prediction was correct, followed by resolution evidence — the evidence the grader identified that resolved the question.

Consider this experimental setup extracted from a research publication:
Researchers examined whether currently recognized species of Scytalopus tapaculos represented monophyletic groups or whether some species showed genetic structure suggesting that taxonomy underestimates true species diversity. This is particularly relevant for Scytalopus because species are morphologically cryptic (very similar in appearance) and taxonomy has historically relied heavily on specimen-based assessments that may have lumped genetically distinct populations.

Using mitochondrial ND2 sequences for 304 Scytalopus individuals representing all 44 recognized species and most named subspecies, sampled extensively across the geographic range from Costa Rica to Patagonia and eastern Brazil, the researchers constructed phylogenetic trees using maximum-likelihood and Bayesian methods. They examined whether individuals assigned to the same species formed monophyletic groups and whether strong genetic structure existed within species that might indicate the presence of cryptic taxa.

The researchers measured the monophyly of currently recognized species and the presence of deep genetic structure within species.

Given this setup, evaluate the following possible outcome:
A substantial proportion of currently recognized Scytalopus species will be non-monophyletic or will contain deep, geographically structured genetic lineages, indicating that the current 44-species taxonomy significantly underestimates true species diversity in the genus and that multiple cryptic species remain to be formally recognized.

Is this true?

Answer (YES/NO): NO